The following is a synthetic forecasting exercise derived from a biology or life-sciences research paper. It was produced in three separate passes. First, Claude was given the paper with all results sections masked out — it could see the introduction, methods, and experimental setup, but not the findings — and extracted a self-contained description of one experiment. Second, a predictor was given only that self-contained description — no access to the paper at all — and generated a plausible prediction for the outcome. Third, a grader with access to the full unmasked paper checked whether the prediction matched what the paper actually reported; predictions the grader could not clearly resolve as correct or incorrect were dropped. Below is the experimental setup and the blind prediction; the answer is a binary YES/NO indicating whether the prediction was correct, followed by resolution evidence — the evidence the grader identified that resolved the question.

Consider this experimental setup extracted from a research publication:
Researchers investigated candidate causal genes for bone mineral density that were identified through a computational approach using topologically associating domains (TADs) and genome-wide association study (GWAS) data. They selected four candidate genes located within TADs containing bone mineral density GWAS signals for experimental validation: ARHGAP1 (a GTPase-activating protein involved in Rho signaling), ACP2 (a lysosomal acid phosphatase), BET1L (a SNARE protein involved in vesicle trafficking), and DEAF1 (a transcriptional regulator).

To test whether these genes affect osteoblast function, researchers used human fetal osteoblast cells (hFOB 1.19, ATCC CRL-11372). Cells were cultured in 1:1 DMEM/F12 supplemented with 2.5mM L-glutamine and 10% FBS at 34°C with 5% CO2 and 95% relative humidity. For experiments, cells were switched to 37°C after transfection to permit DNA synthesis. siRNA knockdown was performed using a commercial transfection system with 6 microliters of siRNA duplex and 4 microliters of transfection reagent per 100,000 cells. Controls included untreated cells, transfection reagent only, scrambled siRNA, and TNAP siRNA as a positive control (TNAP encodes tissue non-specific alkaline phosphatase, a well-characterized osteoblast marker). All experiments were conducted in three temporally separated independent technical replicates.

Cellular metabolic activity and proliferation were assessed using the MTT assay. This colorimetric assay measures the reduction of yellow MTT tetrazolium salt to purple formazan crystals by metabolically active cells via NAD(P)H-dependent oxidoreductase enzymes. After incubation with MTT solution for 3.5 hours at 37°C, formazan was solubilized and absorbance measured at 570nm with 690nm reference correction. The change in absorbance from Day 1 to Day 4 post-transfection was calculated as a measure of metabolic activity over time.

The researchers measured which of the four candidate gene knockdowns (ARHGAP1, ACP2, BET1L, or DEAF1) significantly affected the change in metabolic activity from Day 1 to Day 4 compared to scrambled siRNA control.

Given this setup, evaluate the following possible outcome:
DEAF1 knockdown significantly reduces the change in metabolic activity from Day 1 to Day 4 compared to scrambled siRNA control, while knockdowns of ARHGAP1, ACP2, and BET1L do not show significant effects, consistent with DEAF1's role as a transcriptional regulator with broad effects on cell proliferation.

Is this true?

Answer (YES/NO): NO